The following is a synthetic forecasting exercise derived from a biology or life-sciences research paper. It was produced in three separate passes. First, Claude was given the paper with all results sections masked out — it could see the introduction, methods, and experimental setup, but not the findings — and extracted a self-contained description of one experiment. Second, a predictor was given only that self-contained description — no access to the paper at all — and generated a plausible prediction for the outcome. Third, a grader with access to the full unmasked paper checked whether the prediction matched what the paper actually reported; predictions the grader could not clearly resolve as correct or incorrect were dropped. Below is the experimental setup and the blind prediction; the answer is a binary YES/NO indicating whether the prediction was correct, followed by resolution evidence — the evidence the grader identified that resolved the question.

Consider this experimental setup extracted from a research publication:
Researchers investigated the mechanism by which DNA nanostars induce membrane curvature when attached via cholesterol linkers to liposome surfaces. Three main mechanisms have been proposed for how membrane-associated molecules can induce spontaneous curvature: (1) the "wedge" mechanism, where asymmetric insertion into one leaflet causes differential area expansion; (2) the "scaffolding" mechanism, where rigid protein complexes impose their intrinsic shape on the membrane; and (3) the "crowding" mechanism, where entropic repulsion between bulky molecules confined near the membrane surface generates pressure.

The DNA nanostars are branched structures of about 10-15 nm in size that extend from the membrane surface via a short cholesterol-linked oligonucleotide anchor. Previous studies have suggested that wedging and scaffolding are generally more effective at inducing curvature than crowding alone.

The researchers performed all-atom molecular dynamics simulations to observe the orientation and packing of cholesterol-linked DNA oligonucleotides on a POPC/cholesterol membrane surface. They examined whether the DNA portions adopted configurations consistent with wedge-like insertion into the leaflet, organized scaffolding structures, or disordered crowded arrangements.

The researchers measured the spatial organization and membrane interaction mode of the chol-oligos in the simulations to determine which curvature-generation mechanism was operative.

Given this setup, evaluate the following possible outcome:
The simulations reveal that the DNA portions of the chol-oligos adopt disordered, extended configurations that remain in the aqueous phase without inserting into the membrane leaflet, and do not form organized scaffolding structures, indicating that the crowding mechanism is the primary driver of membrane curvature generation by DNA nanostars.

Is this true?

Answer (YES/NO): NO